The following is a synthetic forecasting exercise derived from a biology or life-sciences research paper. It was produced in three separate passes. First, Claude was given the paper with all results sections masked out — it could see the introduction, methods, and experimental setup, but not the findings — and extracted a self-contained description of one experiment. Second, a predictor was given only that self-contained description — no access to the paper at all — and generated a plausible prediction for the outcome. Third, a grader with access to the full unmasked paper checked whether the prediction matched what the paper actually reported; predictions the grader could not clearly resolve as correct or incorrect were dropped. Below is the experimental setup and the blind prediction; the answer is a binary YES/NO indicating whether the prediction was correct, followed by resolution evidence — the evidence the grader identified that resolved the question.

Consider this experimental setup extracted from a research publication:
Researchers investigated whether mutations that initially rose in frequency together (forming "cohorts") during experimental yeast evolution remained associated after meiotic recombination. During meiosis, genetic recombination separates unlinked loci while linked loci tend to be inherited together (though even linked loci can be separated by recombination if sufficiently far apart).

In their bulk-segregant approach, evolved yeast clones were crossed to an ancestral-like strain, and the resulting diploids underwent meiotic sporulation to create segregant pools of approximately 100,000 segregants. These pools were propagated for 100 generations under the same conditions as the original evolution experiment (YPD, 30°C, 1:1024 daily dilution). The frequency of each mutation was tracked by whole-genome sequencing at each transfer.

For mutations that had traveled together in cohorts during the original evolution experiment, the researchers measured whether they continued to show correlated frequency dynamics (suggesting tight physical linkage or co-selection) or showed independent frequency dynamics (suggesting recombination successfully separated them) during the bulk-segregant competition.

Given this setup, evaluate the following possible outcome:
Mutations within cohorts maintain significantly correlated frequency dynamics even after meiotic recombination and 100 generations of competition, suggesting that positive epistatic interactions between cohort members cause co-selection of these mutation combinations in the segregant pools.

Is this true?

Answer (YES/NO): NO